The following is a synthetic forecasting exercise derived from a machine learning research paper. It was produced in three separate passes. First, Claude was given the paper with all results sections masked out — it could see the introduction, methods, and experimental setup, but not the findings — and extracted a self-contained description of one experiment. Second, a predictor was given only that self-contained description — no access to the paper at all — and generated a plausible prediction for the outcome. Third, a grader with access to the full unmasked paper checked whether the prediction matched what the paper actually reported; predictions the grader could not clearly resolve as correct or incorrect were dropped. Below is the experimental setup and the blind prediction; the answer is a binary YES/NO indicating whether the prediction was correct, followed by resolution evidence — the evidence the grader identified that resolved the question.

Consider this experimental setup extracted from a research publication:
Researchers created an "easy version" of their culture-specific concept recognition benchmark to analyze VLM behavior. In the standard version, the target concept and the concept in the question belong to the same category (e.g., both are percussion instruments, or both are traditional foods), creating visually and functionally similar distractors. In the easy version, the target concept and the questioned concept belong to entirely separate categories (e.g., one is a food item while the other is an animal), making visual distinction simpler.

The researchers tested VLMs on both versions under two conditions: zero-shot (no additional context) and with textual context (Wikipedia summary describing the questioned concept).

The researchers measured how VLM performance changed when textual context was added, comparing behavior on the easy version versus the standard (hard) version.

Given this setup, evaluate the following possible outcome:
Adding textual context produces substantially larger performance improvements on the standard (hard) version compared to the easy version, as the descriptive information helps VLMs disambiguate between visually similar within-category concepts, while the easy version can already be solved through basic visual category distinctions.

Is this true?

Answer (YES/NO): NO